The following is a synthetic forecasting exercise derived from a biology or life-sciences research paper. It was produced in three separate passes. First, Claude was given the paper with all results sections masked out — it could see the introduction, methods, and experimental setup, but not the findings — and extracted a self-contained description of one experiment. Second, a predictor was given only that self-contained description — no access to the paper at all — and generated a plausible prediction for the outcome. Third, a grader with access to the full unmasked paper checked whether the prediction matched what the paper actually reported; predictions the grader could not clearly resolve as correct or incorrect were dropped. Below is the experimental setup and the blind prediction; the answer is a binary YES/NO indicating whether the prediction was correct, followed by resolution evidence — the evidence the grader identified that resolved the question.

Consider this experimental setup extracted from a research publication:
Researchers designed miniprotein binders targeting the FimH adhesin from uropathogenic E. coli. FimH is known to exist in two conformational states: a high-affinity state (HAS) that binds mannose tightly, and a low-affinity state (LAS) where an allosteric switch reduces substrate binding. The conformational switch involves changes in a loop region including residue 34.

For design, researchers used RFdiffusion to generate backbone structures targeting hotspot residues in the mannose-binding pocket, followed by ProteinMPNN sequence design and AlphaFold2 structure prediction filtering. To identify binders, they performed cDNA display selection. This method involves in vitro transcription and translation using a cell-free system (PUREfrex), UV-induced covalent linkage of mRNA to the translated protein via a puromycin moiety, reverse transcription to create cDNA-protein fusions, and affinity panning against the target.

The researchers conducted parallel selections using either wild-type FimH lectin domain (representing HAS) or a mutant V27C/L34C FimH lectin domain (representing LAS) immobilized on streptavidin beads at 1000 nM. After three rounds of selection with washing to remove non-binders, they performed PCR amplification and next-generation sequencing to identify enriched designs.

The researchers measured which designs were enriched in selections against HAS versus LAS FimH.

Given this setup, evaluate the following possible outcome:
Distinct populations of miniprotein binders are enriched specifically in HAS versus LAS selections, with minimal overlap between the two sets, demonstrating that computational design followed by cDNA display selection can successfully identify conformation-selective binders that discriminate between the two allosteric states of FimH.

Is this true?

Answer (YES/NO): NO